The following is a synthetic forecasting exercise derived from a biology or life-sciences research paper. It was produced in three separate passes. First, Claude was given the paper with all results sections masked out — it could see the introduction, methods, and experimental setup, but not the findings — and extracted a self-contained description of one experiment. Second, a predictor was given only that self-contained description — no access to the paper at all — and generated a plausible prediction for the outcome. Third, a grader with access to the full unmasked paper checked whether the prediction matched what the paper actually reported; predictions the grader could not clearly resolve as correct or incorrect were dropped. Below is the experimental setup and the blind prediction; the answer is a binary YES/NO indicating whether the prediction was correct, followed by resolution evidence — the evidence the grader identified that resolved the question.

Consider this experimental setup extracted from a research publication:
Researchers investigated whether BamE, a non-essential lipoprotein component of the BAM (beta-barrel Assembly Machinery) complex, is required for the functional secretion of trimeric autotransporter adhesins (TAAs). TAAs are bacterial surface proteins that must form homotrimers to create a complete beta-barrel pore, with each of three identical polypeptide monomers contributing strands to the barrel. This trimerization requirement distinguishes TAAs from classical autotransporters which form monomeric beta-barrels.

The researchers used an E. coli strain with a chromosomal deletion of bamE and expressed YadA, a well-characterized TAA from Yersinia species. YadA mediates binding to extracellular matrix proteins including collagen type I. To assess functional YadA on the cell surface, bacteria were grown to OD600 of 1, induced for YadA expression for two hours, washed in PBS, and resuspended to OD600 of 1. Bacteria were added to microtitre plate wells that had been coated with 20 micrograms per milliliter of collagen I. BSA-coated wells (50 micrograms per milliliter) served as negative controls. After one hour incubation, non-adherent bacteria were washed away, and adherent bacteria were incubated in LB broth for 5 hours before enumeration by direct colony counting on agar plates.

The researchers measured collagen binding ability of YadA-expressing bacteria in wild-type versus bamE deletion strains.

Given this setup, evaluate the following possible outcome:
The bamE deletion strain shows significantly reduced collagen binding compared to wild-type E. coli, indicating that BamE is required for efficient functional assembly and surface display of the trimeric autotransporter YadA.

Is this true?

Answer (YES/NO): NO